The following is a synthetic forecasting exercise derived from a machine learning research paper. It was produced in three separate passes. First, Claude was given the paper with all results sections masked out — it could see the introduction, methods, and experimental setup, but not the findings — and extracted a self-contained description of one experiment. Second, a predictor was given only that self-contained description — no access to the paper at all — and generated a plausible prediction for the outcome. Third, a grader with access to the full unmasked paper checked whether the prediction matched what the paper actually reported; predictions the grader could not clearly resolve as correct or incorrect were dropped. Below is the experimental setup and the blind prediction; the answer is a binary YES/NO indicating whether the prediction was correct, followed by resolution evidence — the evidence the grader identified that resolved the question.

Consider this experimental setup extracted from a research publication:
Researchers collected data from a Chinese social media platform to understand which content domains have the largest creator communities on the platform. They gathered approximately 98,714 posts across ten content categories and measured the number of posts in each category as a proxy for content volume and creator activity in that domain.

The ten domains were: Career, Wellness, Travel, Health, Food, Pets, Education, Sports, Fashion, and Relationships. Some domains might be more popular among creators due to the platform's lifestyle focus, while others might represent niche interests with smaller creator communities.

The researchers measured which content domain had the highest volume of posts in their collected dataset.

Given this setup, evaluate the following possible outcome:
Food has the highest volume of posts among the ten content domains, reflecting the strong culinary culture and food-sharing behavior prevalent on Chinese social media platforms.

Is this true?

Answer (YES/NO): NO